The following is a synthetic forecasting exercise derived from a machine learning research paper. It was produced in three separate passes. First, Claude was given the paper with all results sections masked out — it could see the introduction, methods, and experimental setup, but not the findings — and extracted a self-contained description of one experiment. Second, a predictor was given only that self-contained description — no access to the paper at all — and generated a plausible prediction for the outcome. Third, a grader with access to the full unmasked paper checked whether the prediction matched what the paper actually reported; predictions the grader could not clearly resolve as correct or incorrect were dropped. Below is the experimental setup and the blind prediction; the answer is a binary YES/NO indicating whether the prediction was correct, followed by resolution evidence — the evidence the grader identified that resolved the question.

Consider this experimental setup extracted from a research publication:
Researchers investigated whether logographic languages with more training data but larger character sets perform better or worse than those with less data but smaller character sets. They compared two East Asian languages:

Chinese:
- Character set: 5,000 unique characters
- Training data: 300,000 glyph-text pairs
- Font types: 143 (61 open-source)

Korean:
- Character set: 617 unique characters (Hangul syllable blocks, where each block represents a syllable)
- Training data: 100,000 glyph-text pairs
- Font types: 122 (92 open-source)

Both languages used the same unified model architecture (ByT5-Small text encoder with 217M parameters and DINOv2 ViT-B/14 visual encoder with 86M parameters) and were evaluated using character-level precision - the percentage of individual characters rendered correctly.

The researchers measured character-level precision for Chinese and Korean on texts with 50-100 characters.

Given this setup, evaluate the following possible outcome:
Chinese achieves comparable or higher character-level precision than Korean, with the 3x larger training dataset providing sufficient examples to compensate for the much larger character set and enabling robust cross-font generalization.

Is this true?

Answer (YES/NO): YES